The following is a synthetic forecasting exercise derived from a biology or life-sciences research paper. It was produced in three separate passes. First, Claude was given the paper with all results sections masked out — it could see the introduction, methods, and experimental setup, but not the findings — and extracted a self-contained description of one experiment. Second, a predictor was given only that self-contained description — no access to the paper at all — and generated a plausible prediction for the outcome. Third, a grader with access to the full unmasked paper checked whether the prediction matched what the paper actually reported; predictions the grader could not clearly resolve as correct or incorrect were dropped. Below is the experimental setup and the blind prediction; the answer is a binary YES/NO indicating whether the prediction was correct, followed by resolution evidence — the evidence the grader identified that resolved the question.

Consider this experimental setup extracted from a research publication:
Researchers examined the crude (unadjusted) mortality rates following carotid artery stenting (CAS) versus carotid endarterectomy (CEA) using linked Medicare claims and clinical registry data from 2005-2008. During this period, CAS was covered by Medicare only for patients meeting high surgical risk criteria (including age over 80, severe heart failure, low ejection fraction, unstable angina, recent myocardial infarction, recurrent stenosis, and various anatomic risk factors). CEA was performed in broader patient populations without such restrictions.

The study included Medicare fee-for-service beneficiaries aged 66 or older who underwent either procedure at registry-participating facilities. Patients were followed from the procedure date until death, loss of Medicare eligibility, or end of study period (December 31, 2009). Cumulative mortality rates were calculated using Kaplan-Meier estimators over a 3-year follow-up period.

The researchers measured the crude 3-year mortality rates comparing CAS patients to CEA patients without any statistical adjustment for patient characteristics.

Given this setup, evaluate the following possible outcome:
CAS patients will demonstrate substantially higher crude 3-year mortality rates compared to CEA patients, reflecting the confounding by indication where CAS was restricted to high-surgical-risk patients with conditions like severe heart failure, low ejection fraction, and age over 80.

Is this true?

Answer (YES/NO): YES